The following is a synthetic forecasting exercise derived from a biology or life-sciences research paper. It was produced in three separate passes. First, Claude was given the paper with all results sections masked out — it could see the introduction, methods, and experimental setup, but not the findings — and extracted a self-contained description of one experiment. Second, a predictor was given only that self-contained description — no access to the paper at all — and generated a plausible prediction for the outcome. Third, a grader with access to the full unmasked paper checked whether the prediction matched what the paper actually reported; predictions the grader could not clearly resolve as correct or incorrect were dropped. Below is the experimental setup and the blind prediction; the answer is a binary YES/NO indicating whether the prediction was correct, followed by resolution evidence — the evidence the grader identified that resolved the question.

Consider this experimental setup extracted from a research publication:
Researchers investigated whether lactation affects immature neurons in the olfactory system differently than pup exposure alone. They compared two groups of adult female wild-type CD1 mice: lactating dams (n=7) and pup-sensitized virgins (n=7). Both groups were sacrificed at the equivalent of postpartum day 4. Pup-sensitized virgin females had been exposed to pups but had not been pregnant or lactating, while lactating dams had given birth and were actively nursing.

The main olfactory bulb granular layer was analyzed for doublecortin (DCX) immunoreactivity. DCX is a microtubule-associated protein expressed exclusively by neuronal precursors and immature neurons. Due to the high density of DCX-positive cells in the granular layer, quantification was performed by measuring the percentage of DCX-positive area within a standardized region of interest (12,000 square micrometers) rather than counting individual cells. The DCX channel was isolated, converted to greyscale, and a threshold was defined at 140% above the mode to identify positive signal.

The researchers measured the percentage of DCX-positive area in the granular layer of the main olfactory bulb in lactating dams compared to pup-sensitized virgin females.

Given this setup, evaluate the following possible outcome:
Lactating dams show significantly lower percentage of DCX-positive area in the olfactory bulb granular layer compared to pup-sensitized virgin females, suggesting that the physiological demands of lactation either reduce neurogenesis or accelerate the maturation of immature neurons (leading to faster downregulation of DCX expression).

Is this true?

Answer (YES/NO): NO